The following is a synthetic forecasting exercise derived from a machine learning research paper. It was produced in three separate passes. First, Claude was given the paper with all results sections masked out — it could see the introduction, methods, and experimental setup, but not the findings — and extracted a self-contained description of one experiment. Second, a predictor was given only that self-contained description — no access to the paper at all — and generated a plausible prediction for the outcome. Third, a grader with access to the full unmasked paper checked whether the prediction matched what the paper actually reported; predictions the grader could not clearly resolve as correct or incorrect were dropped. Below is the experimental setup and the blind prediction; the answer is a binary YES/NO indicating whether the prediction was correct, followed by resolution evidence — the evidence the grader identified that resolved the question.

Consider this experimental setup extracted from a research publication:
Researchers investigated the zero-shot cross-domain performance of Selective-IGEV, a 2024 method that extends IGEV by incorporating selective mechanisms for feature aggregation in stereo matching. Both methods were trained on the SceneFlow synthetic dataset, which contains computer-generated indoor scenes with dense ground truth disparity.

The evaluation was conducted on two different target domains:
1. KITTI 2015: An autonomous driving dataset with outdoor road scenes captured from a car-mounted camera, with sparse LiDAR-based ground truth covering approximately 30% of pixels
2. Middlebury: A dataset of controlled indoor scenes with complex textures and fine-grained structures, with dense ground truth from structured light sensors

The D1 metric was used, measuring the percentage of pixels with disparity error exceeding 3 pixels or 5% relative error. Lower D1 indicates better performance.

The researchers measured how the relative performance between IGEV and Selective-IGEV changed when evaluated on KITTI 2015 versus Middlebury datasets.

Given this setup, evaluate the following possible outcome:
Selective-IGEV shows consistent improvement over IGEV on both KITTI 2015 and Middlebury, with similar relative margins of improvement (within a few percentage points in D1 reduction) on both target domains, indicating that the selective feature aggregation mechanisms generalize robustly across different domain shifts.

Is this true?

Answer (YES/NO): NO